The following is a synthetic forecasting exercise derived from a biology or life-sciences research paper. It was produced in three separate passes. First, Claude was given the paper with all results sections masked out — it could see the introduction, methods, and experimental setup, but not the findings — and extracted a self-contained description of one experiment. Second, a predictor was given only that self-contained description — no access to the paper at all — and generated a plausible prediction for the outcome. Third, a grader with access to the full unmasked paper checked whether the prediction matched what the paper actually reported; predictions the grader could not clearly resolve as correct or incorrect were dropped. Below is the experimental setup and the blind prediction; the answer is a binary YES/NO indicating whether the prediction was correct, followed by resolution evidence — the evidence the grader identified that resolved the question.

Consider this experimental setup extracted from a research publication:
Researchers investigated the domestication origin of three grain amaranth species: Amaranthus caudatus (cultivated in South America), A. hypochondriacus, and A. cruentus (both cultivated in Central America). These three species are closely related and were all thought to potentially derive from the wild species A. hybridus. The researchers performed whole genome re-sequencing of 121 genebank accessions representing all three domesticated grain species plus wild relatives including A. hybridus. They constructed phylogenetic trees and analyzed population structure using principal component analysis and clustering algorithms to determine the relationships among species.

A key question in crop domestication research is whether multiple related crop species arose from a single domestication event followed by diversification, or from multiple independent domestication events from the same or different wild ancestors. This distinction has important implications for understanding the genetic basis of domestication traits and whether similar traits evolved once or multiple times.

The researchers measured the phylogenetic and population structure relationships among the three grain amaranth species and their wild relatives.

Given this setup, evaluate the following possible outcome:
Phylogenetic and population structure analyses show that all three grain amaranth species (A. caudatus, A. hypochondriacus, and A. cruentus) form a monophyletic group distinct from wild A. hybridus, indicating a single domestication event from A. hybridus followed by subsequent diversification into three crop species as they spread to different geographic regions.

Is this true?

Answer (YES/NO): NO